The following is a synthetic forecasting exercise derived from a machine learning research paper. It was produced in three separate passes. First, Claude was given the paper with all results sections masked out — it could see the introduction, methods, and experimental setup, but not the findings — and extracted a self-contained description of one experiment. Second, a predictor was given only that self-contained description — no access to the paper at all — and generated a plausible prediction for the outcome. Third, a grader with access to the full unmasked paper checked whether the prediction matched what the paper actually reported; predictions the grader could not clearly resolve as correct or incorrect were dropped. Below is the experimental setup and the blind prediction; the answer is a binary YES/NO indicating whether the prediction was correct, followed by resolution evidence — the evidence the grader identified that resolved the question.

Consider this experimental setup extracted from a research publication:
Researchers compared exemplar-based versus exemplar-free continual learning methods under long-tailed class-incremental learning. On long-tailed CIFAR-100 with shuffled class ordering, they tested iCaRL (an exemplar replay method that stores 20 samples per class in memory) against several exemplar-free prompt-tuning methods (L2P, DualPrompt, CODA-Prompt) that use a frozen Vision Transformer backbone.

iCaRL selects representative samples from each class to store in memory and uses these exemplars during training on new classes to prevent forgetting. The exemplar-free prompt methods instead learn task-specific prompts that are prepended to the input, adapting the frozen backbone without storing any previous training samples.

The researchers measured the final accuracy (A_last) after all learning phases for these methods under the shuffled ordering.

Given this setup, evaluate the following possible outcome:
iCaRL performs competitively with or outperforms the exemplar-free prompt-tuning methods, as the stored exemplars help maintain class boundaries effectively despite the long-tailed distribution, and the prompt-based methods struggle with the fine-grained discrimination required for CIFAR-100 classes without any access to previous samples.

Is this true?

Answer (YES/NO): NO